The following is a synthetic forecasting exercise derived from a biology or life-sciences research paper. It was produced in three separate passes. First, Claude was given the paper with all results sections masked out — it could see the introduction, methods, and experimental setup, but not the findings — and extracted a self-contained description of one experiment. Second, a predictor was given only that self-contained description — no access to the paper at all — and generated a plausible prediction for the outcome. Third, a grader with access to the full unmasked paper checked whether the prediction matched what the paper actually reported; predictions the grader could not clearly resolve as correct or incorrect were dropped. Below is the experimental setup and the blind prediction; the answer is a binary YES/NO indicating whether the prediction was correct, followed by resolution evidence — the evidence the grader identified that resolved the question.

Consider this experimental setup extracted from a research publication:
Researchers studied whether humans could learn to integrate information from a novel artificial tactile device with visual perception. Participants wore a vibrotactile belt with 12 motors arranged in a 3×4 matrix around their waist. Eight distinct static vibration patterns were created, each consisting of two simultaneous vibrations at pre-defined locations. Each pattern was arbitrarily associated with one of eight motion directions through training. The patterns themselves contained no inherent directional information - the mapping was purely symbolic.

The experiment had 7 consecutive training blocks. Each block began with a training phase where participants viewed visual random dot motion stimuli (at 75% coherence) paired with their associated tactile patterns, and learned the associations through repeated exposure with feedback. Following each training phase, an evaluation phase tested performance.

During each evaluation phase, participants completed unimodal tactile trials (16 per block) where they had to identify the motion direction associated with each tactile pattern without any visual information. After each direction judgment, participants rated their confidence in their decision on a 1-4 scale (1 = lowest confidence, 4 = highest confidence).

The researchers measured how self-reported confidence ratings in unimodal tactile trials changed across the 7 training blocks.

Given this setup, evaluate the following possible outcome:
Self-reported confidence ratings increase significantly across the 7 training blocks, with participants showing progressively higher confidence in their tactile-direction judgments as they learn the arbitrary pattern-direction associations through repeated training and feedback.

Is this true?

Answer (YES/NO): NO